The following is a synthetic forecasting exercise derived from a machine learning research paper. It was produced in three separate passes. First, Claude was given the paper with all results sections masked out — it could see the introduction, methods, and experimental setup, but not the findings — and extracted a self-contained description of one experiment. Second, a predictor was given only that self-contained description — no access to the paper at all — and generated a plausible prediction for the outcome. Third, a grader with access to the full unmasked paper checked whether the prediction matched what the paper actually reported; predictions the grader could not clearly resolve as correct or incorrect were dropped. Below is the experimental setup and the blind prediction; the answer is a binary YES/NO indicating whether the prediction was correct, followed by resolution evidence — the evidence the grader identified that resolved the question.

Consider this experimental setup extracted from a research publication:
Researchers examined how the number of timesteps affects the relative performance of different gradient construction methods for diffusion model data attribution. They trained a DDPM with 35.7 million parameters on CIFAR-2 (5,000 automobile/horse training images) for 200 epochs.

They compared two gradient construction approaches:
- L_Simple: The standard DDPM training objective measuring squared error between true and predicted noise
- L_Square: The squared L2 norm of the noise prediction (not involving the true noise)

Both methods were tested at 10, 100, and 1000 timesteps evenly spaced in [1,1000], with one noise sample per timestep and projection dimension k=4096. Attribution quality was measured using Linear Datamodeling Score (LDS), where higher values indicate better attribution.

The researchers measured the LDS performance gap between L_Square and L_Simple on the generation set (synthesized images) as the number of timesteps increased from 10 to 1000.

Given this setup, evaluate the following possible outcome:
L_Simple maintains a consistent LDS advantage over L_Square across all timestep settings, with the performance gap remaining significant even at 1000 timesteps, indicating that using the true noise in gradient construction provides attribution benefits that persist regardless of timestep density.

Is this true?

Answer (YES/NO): NO